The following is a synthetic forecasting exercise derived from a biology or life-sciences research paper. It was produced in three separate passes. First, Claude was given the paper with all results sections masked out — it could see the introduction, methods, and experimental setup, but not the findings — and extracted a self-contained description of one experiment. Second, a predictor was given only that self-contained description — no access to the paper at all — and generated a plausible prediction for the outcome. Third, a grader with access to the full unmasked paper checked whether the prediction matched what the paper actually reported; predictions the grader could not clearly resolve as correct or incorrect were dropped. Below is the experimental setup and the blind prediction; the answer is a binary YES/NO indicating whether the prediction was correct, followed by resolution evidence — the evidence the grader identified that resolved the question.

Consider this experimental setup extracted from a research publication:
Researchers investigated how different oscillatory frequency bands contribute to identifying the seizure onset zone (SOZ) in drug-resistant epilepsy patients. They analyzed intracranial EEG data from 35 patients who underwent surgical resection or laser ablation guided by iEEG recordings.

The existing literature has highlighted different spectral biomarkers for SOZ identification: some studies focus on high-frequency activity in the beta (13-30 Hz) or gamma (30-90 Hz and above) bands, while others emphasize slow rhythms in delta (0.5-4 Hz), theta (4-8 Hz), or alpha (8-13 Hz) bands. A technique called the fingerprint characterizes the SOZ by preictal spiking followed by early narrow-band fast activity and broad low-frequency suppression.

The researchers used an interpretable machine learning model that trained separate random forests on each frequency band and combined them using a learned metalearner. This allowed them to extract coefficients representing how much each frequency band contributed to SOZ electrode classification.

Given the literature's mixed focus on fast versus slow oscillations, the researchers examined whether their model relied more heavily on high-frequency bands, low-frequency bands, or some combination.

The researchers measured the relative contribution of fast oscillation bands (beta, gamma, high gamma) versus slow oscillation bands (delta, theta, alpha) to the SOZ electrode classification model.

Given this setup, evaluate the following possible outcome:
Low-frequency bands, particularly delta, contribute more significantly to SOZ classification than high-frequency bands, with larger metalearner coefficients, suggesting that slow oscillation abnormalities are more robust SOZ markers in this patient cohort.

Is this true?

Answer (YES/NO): NO